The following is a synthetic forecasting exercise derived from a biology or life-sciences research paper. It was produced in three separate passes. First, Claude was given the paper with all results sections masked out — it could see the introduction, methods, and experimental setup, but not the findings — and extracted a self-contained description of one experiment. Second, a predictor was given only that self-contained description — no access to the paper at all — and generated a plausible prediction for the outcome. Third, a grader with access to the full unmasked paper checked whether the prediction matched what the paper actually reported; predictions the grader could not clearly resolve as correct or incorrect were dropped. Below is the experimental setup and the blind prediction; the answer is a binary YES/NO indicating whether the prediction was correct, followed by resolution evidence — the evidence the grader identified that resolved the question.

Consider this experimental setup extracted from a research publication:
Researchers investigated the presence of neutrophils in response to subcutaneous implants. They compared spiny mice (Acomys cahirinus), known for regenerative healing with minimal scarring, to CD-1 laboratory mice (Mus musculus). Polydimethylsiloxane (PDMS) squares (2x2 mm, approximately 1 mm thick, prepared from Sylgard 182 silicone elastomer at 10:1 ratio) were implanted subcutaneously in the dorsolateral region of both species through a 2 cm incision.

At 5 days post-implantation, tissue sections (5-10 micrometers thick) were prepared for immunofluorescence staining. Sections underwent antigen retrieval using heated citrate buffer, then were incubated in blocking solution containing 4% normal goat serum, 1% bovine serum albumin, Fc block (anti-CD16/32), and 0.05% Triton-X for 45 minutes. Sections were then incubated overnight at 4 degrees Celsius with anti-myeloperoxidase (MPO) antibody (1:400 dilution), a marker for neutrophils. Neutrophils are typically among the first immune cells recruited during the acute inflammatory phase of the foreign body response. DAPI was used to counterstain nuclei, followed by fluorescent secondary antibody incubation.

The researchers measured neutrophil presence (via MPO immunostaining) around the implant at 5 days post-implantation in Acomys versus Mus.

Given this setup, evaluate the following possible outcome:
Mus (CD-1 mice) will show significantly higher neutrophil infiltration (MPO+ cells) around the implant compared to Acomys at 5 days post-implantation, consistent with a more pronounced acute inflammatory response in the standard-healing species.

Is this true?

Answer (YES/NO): YES